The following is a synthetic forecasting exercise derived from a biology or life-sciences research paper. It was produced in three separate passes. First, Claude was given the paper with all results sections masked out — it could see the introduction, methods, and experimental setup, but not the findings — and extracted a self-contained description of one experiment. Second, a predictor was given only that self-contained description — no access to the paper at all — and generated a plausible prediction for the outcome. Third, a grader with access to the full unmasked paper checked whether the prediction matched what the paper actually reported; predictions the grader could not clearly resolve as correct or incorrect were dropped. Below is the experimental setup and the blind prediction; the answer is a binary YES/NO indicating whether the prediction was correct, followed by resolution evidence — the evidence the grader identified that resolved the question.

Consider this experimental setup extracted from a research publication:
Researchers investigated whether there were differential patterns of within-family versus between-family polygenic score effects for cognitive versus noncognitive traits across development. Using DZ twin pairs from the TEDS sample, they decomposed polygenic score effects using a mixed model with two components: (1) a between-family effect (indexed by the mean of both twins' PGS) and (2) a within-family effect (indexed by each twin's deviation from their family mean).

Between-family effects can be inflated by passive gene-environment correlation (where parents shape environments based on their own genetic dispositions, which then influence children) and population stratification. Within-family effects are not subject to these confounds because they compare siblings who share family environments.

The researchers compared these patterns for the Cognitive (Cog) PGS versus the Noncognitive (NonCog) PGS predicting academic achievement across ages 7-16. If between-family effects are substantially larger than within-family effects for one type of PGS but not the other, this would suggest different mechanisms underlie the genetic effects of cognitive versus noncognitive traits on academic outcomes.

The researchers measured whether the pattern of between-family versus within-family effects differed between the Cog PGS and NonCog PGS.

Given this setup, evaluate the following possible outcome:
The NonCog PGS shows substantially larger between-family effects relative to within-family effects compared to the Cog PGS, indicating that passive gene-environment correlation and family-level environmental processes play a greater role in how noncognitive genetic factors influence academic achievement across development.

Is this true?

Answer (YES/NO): YES